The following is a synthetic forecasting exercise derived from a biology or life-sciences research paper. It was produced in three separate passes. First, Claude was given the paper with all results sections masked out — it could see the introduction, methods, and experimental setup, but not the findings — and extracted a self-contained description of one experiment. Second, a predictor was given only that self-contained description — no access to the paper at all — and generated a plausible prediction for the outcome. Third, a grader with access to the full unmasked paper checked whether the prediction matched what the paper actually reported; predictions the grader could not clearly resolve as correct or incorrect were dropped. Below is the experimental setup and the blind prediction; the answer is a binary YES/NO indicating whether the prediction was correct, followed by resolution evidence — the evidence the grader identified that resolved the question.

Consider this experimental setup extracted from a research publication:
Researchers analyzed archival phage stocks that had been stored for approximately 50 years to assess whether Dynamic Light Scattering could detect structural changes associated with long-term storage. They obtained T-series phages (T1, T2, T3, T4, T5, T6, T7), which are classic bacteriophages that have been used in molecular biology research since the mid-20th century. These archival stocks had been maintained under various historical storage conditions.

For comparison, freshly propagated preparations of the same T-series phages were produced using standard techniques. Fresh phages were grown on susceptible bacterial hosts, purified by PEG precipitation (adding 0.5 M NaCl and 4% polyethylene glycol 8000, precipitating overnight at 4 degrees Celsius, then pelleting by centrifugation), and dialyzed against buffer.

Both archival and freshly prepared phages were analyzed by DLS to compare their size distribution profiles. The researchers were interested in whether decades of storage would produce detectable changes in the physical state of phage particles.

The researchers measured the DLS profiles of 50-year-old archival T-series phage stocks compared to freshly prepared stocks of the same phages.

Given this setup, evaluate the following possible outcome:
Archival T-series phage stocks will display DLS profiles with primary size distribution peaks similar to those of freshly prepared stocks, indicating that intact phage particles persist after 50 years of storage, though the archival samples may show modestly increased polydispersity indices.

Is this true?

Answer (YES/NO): NO